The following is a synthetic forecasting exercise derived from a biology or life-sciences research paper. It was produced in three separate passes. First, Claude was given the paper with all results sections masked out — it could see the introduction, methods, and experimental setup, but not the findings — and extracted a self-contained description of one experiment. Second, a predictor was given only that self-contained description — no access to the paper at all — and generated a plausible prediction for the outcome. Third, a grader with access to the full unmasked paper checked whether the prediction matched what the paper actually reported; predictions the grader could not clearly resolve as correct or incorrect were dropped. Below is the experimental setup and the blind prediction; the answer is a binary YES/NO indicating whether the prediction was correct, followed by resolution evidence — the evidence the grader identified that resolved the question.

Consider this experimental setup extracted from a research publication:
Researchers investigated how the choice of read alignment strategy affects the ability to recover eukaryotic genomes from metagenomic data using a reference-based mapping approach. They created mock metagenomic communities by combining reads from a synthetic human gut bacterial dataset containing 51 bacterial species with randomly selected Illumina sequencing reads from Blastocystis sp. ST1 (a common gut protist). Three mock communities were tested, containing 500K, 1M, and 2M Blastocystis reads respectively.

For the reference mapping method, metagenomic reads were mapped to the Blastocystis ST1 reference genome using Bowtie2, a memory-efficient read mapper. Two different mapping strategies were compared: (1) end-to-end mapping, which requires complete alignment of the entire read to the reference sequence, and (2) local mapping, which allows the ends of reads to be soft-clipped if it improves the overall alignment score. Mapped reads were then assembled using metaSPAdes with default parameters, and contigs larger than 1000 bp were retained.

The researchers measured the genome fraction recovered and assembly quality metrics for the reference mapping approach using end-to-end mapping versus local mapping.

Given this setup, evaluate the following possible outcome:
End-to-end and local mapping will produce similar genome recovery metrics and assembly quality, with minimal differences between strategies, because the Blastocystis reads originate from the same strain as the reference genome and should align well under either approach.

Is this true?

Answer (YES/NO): NO